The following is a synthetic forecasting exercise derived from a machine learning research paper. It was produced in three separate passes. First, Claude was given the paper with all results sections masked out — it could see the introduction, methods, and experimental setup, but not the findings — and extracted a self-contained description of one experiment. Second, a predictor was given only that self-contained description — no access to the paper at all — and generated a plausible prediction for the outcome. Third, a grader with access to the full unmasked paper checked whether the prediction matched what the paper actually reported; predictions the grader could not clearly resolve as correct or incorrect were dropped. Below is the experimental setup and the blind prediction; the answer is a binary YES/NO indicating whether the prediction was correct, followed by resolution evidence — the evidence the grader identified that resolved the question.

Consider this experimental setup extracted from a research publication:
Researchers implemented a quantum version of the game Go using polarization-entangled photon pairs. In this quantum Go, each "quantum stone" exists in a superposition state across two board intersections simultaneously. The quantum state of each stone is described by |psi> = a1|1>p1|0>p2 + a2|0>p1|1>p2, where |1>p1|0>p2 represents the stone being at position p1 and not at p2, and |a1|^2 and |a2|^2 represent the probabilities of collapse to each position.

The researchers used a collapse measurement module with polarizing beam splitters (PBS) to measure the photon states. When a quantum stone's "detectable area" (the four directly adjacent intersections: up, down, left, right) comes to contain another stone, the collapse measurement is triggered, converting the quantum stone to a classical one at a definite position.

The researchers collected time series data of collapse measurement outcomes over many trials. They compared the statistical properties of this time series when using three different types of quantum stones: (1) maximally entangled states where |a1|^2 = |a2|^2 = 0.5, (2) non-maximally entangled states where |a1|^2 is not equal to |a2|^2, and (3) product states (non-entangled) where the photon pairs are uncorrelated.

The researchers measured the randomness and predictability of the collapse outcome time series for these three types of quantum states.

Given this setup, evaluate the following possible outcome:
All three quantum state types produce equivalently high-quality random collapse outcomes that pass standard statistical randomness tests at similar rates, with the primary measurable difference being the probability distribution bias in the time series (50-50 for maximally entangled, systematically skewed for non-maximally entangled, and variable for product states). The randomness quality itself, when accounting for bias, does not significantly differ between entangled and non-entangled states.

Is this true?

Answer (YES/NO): NO